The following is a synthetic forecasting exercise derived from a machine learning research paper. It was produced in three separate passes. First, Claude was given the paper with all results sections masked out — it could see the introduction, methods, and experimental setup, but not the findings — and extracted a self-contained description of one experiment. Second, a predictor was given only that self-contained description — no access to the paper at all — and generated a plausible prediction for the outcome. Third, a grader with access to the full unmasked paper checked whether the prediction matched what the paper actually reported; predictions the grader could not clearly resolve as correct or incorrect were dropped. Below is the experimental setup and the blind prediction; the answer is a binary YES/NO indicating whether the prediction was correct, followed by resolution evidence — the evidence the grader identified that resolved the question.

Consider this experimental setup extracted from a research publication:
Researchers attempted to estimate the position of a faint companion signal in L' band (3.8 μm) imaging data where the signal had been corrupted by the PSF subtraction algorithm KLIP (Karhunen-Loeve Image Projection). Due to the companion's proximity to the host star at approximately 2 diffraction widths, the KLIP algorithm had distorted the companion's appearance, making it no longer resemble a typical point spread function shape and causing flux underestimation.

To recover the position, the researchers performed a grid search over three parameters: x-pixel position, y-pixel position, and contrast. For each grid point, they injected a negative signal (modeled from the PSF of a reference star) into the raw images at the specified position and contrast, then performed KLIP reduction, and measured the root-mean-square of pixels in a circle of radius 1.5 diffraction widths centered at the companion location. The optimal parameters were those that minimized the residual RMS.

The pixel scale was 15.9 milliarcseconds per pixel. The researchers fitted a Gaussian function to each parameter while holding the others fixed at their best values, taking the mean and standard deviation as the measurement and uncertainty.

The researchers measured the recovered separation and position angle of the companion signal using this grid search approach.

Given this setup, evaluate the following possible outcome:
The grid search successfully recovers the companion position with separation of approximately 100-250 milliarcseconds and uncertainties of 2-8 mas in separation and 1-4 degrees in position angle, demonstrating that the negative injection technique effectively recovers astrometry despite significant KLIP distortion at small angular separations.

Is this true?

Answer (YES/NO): NO